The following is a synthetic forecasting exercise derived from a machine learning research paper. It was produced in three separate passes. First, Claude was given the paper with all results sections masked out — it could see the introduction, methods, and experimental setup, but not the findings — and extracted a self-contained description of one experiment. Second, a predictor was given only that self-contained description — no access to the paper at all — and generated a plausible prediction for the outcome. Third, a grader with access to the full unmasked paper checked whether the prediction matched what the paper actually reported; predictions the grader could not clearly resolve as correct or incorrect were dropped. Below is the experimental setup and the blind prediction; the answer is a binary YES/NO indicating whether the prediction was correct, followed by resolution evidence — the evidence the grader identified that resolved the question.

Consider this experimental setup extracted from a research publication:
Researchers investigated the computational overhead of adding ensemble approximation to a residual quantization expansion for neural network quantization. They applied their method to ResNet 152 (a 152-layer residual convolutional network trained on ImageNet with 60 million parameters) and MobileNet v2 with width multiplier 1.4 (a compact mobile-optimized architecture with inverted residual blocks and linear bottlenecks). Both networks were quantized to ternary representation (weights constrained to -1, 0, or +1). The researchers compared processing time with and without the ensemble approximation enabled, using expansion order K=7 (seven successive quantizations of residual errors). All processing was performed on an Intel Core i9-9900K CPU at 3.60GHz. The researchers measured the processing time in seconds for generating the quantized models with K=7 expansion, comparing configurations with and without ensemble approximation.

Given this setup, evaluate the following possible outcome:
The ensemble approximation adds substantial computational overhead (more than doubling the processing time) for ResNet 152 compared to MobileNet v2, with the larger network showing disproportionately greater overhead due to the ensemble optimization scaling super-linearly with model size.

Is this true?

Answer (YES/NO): NO